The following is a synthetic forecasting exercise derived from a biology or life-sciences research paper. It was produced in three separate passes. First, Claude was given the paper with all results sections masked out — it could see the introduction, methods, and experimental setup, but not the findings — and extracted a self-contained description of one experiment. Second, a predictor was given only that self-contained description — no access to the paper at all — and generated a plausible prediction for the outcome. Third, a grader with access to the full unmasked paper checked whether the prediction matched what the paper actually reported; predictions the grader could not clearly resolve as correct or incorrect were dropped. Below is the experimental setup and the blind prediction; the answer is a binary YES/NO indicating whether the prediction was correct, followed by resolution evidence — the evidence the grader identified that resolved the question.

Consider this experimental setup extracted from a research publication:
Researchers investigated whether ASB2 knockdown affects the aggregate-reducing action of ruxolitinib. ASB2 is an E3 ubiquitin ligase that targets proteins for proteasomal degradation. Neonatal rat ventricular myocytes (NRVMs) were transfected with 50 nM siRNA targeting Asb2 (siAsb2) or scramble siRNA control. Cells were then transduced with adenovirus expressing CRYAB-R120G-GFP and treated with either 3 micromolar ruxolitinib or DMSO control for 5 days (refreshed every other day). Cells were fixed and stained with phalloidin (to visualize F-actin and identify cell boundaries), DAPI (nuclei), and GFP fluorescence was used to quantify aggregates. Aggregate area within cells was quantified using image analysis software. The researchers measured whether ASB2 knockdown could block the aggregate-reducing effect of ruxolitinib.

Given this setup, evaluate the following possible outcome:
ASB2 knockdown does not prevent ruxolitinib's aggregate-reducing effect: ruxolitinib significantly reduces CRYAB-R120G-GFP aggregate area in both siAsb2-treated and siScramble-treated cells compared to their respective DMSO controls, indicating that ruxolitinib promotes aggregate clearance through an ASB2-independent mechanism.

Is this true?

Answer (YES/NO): NO